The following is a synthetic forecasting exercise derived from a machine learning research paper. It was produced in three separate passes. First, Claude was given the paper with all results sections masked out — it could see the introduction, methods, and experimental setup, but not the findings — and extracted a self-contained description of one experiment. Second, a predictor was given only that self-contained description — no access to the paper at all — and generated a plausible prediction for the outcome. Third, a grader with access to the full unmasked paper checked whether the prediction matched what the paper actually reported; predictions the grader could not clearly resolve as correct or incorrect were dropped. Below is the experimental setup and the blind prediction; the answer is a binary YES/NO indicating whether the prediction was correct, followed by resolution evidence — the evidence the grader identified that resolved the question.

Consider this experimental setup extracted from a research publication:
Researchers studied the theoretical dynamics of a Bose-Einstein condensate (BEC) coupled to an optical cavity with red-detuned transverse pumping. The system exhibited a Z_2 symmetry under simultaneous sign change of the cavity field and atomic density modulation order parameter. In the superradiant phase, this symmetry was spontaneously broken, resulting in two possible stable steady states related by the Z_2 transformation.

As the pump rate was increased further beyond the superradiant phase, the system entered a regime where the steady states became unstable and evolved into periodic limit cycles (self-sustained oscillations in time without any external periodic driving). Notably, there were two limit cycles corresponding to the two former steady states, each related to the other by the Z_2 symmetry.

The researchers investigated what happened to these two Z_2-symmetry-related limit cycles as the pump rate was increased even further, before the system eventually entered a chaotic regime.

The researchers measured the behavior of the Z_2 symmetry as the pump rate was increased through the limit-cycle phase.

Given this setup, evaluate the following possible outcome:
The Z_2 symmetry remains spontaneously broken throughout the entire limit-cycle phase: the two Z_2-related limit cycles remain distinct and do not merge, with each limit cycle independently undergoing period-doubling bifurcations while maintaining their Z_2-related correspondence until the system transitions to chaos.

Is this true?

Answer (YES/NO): NO